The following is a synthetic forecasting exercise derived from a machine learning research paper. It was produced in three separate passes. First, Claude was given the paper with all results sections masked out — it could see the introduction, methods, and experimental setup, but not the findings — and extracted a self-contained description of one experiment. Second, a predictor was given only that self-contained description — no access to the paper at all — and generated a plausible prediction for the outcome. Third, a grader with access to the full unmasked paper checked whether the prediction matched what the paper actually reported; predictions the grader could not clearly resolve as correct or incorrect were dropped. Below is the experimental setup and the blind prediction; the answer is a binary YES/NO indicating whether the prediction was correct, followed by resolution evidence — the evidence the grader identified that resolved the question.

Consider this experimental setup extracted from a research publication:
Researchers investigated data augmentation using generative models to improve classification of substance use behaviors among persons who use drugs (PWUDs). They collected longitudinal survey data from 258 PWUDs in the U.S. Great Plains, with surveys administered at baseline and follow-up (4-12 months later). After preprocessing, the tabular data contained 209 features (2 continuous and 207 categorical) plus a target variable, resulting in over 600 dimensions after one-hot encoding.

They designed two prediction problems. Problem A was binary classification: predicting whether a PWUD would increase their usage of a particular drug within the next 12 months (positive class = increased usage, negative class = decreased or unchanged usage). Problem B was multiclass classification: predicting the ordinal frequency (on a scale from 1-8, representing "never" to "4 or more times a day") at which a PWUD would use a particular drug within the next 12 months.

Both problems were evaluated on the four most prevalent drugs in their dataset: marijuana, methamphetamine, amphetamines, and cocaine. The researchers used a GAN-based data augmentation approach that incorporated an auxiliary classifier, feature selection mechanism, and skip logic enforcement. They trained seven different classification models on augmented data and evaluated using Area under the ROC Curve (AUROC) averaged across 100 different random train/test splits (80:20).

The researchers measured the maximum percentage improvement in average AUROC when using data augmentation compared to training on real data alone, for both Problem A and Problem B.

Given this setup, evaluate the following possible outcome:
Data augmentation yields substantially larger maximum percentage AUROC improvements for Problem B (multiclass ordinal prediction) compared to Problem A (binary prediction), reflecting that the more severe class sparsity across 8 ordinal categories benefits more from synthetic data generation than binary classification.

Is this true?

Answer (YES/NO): NO